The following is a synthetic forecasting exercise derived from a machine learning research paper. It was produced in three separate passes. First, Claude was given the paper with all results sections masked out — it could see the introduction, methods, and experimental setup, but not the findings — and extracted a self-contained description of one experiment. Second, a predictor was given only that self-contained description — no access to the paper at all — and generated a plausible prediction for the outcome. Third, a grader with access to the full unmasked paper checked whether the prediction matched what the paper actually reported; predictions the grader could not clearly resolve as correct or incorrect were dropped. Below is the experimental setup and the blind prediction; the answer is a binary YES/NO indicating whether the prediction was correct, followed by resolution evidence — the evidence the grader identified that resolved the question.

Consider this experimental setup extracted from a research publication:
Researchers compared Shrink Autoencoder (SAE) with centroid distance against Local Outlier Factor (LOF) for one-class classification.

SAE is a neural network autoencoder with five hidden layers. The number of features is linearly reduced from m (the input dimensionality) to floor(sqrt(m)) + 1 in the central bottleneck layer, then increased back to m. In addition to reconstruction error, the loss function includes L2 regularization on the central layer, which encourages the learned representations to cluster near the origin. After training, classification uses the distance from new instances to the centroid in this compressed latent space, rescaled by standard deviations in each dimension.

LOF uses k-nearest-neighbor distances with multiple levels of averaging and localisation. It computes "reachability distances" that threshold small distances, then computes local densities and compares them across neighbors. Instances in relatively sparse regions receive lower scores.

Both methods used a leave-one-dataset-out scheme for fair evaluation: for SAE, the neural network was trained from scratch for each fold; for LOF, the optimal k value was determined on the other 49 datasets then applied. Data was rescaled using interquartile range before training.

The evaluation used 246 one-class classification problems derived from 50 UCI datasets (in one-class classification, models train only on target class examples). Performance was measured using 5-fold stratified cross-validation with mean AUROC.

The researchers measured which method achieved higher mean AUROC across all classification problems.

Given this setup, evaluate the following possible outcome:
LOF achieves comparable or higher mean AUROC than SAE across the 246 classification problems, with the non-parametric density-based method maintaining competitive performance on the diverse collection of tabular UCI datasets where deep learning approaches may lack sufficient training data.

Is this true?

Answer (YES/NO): YES